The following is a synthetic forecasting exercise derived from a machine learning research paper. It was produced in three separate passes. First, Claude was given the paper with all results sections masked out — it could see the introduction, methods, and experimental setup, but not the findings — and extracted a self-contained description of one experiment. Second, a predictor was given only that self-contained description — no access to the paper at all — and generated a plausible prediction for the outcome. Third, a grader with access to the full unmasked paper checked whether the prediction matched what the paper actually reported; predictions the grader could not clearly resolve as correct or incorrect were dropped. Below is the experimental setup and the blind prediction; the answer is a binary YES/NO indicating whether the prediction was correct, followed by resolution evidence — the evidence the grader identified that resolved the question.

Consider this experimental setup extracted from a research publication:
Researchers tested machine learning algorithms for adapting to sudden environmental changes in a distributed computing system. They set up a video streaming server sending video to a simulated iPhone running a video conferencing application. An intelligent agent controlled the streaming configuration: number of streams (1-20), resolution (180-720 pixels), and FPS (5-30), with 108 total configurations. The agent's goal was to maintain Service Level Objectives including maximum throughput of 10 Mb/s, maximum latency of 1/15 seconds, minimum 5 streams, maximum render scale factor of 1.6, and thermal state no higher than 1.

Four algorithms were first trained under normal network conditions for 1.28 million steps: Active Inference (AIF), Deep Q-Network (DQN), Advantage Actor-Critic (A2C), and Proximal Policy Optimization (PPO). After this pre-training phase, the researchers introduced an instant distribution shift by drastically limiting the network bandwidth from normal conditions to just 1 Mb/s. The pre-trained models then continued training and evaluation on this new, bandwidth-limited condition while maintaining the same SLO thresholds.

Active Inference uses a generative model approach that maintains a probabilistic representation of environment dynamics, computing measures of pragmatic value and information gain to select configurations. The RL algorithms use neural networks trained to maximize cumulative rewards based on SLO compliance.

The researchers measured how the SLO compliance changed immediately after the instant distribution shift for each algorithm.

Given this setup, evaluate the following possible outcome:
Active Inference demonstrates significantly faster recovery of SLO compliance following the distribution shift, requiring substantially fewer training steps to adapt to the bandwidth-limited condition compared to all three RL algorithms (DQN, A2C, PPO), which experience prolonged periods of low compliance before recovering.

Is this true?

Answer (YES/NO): NO